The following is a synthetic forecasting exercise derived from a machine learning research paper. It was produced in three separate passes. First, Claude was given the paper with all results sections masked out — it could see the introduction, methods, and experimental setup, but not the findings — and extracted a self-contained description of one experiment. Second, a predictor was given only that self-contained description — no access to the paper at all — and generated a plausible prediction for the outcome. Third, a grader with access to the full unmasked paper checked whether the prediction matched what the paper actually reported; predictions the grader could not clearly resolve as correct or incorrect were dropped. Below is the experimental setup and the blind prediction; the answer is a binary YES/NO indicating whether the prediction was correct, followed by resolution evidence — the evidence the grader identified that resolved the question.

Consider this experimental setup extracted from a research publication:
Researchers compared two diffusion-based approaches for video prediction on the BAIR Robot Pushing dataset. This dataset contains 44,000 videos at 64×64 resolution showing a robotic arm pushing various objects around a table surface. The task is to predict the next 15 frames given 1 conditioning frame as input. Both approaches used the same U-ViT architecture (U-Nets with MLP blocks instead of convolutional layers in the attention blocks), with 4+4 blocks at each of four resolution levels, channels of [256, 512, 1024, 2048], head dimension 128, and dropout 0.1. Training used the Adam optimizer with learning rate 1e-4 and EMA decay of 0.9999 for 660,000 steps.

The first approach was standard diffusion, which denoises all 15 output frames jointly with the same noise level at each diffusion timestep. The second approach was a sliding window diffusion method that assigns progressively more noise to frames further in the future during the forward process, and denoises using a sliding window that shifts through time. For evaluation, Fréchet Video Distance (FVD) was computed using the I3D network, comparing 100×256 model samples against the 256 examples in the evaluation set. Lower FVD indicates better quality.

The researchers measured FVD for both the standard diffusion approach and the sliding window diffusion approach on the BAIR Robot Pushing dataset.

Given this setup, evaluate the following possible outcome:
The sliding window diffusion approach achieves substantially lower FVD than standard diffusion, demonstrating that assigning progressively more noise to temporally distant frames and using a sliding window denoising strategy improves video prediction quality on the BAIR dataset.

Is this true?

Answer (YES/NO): NO